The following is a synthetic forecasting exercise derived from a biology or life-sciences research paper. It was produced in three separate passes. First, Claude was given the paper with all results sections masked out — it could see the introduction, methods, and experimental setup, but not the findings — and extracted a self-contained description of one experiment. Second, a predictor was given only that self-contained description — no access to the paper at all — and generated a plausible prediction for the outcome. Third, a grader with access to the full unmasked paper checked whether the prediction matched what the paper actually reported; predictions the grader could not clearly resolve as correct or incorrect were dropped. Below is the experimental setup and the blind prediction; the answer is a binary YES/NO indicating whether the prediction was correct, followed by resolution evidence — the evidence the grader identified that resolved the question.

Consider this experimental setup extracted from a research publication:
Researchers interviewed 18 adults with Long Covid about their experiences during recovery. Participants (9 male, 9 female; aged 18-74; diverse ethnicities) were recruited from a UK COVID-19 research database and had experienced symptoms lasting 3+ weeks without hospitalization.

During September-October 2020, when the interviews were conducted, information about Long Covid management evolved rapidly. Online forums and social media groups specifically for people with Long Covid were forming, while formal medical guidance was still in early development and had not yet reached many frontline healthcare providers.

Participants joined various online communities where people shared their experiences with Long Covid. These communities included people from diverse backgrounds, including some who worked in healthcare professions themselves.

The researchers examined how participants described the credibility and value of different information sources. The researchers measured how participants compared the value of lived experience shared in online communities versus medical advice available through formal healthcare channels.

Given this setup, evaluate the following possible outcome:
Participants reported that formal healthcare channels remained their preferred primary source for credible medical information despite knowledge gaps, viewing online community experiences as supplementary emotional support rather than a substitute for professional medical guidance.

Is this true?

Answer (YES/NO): NO